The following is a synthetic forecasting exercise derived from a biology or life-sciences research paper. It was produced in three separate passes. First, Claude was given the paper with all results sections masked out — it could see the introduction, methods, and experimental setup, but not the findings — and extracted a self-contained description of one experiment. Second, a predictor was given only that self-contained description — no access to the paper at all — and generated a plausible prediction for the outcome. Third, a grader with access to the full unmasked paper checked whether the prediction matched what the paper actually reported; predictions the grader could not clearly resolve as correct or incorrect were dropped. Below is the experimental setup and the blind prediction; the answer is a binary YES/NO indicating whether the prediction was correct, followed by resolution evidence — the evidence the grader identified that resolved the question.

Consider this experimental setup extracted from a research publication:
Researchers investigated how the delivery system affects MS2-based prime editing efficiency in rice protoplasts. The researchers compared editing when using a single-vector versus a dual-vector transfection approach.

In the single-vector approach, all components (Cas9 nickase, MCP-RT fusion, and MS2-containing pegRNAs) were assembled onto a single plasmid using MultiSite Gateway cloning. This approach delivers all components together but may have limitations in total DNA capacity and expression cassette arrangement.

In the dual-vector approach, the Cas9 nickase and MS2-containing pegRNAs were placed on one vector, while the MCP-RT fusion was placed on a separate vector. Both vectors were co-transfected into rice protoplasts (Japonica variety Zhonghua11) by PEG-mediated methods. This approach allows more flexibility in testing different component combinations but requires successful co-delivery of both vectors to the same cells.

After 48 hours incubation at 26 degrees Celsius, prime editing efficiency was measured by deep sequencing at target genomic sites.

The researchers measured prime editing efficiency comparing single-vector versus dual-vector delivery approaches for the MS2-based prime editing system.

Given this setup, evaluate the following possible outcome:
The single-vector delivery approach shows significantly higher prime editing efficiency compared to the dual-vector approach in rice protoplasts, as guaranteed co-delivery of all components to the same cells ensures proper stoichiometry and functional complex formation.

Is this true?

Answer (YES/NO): NO